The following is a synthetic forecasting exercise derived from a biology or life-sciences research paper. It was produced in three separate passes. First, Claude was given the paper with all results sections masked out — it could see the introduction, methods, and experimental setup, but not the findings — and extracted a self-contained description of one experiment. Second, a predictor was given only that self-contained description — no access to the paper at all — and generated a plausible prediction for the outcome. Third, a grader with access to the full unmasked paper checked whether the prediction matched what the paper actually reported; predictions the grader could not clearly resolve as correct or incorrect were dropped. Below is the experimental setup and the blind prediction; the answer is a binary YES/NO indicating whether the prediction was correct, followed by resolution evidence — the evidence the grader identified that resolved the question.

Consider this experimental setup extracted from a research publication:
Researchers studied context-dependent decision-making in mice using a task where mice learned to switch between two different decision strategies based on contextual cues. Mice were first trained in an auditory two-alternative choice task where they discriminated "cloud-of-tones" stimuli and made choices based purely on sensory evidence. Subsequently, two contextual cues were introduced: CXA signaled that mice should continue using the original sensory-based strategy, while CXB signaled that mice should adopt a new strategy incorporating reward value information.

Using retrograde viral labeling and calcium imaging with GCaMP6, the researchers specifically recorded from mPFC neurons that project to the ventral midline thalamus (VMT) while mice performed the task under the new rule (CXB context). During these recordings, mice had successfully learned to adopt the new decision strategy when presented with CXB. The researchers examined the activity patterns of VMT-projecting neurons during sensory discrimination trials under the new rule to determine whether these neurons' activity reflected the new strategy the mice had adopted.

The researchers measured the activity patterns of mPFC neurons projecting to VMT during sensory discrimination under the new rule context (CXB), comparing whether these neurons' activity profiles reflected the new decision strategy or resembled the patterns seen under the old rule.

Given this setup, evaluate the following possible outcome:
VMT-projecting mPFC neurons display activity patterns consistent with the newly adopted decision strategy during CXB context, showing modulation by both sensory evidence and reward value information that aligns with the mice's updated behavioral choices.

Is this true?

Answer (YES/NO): NO